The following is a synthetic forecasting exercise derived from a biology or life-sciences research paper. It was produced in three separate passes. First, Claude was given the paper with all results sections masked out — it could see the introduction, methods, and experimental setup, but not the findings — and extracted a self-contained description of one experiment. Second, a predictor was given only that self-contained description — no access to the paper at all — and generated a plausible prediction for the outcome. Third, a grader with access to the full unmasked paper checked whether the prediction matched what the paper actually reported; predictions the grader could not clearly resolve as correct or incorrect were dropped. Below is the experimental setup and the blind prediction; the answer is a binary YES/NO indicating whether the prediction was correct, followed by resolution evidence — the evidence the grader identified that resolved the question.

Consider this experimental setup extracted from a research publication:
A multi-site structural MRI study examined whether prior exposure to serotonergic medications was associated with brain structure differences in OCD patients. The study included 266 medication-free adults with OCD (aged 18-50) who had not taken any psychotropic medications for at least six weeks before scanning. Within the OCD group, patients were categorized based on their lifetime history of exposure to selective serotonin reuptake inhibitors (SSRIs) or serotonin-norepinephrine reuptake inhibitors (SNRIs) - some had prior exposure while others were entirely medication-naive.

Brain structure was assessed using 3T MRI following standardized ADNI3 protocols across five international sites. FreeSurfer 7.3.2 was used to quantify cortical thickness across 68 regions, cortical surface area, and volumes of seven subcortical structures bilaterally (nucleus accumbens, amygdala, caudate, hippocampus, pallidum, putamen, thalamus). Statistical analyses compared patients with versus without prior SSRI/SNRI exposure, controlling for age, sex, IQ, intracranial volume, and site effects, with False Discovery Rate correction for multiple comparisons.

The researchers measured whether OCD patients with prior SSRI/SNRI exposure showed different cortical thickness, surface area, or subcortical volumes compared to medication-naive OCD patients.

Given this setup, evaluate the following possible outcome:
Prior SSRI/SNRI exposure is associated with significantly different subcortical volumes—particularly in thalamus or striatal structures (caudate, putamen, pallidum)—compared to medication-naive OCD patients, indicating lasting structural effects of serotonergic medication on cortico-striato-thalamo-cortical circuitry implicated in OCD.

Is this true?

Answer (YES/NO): NO